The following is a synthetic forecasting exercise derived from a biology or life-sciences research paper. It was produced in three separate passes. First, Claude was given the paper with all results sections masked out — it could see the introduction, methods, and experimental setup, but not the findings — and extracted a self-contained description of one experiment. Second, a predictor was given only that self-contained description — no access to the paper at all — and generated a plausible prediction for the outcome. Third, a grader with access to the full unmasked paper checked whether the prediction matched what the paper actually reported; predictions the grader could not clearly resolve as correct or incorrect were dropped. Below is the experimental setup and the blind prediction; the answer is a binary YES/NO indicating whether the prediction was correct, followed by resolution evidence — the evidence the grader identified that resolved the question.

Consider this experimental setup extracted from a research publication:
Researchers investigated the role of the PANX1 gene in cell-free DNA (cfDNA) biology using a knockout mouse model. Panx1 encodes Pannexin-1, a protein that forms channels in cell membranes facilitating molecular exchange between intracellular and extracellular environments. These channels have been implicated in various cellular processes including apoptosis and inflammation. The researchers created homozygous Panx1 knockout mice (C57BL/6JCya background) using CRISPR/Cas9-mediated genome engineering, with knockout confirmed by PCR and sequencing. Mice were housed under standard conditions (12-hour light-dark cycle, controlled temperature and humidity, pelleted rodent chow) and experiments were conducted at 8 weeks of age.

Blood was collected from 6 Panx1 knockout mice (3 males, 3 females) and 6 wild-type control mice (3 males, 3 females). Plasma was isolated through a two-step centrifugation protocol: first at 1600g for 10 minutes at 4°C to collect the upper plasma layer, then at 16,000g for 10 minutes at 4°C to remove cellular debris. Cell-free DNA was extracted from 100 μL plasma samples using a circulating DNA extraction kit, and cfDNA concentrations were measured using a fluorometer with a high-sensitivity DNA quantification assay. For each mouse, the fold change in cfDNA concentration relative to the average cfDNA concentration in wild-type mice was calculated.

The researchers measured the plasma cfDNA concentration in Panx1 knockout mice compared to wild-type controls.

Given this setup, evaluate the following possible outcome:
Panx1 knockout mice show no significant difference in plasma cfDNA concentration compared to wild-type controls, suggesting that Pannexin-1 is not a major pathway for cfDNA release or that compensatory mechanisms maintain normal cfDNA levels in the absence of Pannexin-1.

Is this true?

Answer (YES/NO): NO